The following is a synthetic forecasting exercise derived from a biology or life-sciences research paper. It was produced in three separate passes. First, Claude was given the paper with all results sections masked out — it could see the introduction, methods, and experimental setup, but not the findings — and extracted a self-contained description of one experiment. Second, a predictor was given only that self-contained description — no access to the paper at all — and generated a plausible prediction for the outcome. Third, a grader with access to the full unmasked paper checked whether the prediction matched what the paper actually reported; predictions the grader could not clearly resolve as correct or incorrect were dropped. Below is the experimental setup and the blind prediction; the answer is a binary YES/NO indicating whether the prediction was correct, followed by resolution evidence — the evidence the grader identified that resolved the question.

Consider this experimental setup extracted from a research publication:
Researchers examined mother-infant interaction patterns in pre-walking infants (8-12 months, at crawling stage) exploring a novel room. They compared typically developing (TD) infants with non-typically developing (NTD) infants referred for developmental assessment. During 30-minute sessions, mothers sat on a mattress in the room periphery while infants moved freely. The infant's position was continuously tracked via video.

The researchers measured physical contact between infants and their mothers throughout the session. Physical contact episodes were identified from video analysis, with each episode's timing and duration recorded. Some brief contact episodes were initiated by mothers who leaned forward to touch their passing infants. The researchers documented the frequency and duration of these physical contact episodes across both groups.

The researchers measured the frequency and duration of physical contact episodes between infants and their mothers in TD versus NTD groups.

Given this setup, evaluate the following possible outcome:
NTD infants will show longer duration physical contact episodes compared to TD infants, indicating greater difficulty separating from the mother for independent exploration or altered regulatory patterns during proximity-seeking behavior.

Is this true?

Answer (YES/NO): NO